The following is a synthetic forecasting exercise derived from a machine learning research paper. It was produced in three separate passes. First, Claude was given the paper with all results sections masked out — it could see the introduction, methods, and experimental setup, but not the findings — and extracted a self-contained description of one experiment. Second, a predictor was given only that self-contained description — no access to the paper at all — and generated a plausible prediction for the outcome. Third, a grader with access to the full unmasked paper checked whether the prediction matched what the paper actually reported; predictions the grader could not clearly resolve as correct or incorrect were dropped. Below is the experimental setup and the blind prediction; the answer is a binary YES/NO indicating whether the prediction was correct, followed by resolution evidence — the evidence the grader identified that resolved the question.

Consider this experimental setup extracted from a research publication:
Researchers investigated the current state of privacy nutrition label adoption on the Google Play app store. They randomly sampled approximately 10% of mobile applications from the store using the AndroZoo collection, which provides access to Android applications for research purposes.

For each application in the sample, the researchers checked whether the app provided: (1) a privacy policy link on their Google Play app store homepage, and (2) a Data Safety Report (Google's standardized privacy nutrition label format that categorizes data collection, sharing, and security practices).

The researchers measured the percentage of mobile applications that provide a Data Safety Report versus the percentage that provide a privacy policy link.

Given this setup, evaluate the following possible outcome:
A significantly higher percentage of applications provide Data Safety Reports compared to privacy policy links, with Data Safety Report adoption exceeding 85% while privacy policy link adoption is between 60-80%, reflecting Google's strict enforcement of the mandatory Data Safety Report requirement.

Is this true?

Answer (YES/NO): NO